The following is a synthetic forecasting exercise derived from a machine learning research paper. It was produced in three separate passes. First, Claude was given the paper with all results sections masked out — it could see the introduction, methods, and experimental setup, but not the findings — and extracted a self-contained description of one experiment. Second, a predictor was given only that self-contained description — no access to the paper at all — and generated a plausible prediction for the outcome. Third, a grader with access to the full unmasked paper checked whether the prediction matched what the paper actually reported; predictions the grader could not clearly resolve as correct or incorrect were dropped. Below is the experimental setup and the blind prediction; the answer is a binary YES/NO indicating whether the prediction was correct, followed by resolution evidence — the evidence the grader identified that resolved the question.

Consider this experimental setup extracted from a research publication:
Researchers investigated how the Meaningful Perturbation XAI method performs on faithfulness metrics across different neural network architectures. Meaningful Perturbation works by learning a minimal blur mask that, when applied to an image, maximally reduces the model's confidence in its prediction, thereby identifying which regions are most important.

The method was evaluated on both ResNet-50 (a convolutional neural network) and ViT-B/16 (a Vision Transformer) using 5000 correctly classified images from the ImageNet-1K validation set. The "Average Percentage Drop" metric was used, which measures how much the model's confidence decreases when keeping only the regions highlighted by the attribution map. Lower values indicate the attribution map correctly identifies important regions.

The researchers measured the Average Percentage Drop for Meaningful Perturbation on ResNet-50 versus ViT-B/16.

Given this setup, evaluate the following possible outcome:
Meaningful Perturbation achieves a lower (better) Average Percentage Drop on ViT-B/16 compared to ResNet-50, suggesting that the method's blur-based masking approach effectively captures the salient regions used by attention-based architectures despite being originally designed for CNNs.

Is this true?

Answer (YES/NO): YES